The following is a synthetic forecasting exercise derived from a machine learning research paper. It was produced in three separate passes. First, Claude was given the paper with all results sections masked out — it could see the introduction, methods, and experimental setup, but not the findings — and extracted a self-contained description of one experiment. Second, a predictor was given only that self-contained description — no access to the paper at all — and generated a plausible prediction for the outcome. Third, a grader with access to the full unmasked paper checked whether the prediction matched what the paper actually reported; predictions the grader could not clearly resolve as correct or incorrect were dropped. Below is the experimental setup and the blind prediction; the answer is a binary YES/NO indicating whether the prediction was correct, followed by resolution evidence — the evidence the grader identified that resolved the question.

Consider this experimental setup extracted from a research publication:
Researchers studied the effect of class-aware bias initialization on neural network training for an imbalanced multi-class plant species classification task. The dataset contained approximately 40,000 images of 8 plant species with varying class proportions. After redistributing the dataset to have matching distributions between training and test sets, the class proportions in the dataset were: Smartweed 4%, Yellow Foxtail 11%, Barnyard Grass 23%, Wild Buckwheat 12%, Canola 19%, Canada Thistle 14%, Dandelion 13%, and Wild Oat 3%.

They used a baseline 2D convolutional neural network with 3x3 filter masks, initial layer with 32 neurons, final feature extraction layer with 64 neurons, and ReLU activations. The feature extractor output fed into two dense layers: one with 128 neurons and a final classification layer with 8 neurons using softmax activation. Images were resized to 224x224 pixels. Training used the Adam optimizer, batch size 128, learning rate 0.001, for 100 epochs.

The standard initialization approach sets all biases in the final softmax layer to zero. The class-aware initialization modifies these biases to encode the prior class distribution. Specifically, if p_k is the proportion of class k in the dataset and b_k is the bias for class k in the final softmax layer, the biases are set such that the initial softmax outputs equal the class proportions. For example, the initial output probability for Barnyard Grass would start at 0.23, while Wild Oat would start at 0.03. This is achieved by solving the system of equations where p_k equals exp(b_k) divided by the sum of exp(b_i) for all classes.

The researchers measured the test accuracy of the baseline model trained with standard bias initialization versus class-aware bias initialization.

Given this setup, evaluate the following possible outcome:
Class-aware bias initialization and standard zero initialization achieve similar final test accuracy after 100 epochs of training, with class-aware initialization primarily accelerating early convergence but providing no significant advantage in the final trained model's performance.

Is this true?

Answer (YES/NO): NO